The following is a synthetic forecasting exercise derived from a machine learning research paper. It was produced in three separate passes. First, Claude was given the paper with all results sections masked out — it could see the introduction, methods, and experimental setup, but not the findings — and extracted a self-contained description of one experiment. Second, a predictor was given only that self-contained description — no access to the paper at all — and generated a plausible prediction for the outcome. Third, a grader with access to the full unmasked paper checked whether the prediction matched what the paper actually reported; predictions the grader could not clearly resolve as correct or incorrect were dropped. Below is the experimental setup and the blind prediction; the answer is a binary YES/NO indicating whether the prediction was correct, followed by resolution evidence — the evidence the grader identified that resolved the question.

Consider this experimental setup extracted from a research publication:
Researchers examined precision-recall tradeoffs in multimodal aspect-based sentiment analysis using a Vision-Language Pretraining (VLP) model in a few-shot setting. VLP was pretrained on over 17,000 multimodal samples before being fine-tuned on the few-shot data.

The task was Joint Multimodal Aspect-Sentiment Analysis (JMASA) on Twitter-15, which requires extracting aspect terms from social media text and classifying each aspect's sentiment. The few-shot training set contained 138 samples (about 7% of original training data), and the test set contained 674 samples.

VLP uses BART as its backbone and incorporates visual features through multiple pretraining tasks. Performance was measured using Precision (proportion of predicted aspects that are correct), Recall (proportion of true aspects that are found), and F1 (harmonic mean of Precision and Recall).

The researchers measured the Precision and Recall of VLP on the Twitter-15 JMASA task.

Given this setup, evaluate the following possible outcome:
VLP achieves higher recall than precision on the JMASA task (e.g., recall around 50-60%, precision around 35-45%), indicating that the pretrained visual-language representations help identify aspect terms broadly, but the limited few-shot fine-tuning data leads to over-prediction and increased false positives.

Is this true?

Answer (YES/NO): NO